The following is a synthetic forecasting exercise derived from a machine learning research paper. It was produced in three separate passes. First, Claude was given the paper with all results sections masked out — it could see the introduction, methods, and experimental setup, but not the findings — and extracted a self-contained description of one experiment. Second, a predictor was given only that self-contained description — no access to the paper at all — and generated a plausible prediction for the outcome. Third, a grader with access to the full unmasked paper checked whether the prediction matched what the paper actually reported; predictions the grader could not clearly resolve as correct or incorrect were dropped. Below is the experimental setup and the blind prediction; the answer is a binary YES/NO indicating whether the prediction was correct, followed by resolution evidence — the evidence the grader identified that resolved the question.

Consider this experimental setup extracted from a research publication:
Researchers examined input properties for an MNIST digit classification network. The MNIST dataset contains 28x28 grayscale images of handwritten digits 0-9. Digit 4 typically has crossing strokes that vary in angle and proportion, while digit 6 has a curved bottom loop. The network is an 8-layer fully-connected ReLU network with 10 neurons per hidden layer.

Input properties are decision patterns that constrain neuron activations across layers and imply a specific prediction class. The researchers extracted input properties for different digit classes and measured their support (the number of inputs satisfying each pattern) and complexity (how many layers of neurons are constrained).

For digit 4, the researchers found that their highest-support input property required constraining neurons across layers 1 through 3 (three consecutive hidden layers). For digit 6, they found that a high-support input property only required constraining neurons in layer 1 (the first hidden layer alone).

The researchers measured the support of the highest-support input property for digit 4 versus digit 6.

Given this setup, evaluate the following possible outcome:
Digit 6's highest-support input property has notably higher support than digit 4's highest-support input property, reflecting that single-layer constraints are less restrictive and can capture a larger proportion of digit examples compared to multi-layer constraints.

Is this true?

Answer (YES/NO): YES